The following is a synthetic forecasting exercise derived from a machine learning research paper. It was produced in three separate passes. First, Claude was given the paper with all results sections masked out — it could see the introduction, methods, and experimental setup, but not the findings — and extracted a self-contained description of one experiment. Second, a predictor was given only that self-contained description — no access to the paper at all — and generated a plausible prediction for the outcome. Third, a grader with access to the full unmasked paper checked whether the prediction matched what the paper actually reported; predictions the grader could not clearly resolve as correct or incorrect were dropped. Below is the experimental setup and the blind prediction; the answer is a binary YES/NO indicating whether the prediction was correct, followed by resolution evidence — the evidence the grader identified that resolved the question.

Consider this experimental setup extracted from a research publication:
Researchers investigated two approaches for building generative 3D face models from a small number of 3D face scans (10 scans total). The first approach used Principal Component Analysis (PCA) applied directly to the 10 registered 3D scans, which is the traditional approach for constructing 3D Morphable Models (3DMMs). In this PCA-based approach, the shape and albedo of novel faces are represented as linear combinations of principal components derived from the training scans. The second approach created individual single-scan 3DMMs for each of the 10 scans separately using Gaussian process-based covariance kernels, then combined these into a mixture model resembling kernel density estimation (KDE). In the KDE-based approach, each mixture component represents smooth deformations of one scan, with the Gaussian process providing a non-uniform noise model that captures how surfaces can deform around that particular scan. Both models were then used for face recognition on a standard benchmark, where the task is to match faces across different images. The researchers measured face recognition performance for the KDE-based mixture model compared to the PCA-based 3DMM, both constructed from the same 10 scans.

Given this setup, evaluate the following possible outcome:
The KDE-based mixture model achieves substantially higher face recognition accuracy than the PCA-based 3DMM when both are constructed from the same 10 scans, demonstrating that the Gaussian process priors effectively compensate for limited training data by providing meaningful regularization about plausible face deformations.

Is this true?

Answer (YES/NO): YES